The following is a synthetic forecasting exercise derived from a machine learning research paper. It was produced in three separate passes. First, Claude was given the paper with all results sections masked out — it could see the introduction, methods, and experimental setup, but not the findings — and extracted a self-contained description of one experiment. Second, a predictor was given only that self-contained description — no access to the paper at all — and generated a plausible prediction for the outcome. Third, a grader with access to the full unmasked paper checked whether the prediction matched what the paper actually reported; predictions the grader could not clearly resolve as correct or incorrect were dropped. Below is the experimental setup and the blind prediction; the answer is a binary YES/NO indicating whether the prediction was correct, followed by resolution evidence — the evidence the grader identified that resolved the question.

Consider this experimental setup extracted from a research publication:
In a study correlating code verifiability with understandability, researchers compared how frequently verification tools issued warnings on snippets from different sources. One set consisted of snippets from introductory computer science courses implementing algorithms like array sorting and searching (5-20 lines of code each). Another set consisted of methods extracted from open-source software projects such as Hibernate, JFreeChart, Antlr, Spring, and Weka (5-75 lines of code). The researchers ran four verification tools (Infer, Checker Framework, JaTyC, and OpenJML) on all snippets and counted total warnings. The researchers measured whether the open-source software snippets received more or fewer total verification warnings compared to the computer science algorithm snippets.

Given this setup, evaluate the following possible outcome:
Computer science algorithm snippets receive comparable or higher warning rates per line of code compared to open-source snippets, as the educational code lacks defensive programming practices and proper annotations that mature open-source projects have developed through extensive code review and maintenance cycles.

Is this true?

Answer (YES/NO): NO